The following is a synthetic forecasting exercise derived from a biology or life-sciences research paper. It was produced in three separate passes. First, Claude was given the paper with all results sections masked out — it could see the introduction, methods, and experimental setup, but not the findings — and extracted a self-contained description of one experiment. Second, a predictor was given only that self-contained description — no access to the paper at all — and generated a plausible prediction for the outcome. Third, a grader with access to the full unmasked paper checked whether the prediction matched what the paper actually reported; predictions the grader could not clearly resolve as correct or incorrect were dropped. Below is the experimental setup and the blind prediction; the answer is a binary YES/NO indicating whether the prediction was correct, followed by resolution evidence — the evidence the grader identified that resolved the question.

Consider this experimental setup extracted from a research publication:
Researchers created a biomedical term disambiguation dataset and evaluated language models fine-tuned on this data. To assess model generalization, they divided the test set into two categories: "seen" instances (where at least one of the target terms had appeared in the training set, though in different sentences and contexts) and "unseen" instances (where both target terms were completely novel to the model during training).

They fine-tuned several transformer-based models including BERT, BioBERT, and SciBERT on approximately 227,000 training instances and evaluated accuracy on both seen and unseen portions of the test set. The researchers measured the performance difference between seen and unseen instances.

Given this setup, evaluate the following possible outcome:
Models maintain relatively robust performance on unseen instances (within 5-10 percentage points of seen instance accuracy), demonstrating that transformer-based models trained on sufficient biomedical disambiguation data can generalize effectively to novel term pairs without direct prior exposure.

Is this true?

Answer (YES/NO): NO